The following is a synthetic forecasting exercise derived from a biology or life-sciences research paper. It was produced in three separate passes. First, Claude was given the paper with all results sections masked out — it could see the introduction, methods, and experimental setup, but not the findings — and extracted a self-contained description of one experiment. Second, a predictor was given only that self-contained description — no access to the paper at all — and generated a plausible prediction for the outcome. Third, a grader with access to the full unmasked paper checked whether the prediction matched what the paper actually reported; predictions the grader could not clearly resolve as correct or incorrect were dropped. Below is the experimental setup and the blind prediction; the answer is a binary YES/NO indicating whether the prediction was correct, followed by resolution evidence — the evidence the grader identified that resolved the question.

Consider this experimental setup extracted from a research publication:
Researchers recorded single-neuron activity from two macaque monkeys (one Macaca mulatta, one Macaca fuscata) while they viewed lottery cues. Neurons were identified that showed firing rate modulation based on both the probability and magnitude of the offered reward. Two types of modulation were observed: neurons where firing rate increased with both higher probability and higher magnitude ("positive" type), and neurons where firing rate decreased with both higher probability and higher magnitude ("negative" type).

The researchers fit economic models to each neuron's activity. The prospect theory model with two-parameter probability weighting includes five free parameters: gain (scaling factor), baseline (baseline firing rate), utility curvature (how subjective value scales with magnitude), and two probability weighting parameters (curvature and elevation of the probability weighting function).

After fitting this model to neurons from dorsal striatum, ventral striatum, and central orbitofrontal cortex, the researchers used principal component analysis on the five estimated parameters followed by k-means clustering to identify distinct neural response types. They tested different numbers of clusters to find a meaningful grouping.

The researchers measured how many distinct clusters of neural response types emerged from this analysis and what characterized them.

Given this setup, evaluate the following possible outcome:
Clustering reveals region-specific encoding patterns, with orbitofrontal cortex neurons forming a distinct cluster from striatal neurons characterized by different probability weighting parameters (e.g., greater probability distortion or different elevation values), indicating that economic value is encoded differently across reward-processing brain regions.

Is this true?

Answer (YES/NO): NO